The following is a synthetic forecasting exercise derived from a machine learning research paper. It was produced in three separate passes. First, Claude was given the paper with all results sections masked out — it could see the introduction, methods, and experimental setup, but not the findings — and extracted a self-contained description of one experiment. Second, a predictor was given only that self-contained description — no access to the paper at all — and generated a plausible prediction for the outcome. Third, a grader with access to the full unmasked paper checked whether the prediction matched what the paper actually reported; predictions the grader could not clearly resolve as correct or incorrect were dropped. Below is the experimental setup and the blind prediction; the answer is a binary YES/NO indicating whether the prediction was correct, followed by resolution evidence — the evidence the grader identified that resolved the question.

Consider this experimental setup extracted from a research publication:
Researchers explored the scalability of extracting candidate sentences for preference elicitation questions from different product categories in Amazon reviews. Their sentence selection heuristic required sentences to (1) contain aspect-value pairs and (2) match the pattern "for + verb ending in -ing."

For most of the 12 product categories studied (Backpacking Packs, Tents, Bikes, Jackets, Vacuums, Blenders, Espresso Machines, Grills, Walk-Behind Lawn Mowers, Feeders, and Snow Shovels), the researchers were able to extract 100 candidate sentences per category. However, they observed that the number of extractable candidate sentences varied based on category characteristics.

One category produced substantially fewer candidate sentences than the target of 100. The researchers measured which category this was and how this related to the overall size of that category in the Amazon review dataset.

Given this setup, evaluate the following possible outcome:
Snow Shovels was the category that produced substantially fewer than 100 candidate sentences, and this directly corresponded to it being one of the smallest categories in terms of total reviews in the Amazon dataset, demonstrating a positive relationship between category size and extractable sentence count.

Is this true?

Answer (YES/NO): NO